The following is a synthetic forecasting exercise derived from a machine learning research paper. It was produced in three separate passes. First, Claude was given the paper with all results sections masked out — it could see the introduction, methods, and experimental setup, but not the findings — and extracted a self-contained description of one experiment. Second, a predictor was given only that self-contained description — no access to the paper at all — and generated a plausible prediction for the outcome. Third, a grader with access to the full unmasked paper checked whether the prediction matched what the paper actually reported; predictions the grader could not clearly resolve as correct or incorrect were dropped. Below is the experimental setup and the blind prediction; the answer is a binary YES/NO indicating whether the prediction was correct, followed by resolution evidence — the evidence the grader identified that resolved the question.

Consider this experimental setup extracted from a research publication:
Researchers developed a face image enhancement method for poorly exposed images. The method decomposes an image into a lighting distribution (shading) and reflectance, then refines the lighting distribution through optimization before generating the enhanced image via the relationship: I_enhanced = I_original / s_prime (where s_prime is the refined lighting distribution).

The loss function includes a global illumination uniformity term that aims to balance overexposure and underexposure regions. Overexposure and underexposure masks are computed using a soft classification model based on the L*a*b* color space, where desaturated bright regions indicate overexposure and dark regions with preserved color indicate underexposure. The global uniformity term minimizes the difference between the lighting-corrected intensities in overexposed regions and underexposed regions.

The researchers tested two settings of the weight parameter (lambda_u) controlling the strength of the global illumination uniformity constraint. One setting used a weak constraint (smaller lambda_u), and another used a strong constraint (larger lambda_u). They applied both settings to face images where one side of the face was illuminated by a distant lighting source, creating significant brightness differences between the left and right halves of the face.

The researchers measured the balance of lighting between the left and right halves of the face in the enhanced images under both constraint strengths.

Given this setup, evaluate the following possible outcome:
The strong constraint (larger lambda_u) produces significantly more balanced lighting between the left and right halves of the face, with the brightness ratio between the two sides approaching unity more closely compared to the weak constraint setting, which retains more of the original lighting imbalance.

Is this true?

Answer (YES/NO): YES